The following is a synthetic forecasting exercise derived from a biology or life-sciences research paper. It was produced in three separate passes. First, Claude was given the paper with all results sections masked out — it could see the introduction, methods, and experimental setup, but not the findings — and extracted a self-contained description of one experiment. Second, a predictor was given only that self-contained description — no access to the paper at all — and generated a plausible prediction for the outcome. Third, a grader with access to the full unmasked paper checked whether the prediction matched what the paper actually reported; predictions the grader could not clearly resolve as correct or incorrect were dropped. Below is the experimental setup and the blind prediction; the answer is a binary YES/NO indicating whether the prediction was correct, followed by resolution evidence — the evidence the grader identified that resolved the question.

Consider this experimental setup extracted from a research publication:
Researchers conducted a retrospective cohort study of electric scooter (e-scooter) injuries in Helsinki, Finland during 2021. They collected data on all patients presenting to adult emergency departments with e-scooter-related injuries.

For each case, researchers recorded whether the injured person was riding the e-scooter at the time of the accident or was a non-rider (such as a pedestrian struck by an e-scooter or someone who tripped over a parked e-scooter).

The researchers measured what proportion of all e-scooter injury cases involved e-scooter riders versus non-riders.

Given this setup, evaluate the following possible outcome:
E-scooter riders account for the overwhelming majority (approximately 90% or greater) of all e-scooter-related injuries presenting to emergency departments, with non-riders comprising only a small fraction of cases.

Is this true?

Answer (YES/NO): YES